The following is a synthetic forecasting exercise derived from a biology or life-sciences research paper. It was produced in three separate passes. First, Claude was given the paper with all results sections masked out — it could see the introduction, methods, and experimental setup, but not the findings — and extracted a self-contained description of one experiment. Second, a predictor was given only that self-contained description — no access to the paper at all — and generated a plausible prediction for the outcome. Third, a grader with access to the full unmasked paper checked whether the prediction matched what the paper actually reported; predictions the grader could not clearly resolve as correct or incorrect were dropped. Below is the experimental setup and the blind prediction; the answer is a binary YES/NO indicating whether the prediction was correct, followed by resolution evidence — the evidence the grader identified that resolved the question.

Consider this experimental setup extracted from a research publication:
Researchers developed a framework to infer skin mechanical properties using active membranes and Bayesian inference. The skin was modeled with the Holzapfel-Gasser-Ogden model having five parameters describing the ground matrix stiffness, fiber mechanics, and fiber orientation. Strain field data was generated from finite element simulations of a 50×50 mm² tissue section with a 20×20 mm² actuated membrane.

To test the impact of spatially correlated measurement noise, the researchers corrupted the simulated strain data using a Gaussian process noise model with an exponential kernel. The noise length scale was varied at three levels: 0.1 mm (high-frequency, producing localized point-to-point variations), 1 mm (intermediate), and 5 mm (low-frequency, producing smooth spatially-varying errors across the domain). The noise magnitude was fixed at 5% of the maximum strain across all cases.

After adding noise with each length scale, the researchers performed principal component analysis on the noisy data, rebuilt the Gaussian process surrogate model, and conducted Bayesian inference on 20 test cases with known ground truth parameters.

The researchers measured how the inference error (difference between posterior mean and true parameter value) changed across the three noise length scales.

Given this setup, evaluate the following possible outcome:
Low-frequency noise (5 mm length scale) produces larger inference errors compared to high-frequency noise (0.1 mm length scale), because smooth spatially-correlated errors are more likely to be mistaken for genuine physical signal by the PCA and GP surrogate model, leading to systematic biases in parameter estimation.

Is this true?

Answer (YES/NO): YES